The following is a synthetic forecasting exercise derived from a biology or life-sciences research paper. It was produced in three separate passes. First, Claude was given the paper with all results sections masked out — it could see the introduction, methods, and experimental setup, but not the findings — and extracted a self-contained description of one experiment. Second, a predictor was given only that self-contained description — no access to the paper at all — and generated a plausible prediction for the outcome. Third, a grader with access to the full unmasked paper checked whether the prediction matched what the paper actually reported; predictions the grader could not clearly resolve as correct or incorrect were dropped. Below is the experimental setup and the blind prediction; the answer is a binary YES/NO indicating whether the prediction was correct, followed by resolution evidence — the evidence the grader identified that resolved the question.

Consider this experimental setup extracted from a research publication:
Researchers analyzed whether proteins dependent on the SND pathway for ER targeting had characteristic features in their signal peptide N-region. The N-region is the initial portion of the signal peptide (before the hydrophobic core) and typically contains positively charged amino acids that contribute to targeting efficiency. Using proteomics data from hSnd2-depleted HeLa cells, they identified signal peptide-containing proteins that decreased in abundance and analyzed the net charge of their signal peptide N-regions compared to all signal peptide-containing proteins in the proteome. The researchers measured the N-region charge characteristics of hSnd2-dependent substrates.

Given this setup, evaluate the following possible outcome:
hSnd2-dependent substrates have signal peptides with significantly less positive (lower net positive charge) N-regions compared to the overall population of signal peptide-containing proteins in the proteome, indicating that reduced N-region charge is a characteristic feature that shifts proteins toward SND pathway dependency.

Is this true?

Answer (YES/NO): NO